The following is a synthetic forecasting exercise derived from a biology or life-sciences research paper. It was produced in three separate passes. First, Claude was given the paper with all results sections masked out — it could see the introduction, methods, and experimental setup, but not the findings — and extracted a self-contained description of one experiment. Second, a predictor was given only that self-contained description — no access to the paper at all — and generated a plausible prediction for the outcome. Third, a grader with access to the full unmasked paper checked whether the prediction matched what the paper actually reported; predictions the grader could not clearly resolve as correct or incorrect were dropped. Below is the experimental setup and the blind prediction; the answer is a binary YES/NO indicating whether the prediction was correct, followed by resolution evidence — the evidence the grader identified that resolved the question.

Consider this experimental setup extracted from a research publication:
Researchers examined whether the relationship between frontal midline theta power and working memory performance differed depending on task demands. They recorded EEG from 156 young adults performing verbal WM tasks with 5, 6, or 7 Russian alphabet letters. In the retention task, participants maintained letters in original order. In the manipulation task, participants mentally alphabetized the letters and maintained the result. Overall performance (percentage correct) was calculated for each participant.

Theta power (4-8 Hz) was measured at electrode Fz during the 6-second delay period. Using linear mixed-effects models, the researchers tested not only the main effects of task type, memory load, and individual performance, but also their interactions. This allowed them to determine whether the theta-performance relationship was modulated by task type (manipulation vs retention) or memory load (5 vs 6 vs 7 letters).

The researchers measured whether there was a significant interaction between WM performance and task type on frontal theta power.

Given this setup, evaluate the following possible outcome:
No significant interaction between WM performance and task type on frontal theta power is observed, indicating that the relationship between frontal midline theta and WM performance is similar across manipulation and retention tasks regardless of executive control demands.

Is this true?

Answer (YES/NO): NO